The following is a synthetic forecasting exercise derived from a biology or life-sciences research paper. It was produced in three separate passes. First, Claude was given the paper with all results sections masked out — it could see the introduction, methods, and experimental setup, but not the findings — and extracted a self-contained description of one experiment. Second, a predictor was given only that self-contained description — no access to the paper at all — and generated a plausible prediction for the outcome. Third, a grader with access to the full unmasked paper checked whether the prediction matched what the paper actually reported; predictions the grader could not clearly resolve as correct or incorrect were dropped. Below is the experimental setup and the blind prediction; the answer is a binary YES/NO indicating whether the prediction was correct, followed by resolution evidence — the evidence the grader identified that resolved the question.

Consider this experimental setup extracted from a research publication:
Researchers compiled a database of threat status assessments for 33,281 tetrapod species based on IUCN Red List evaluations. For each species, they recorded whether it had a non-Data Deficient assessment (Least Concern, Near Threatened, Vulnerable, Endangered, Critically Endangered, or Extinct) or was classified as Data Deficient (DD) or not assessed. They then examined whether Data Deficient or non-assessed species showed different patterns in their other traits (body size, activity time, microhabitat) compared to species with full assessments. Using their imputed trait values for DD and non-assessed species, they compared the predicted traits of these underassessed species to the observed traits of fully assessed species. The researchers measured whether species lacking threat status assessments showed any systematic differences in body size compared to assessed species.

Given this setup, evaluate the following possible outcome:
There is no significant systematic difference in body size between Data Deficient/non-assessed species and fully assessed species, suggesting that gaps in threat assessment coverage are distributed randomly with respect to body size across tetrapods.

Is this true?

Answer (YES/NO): NO